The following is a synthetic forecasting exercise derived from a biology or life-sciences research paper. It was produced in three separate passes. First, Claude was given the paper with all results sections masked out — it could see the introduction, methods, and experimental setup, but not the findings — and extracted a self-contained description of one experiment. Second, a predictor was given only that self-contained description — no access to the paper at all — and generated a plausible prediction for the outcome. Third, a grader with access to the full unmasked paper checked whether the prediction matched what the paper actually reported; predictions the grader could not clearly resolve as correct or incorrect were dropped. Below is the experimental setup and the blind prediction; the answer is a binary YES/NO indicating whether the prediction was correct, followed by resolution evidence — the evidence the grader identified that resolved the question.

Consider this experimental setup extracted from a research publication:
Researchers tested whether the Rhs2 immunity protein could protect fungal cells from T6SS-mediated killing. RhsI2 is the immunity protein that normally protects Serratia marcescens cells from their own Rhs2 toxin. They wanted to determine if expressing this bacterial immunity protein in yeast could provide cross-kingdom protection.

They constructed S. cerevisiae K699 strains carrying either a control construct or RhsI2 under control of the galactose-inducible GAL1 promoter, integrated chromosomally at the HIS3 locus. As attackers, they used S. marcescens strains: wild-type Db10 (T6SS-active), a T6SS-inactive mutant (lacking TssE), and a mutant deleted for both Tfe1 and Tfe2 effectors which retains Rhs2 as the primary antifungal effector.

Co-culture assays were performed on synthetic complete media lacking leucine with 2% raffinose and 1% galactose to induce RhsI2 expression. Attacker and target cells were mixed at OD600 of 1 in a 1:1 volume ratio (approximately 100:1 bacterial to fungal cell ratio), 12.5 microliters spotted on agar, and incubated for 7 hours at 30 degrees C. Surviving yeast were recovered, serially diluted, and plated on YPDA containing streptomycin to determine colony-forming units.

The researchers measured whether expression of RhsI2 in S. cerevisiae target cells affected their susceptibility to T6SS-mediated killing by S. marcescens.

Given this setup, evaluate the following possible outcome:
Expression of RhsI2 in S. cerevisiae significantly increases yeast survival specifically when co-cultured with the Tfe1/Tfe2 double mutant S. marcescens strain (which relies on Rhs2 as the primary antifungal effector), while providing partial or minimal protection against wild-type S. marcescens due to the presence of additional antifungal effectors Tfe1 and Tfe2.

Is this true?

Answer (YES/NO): YES